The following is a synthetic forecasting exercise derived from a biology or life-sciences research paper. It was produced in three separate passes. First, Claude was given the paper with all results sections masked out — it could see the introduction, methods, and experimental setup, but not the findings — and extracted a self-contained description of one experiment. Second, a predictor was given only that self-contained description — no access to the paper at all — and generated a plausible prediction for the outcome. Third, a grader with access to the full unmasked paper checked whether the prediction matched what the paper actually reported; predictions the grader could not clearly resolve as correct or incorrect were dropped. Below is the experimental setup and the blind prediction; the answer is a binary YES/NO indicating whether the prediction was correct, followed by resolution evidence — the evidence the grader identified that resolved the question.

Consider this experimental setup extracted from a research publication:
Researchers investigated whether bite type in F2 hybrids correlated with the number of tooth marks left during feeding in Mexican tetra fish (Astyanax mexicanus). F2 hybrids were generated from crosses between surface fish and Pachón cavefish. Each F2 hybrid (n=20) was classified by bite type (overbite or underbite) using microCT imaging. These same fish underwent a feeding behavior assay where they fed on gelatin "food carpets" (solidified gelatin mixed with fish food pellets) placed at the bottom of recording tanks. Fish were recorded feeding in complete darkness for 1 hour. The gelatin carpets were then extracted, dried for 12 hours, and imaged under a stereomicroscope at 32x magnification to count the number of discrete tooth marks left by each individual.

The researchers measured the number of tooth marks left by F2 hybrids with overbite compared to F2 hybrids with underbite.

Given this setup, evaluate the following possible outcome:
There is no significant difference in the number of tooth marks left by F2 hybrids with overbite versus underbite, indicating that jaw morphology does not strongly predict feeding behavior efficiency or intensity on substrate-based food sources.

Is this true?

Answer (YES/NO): NO